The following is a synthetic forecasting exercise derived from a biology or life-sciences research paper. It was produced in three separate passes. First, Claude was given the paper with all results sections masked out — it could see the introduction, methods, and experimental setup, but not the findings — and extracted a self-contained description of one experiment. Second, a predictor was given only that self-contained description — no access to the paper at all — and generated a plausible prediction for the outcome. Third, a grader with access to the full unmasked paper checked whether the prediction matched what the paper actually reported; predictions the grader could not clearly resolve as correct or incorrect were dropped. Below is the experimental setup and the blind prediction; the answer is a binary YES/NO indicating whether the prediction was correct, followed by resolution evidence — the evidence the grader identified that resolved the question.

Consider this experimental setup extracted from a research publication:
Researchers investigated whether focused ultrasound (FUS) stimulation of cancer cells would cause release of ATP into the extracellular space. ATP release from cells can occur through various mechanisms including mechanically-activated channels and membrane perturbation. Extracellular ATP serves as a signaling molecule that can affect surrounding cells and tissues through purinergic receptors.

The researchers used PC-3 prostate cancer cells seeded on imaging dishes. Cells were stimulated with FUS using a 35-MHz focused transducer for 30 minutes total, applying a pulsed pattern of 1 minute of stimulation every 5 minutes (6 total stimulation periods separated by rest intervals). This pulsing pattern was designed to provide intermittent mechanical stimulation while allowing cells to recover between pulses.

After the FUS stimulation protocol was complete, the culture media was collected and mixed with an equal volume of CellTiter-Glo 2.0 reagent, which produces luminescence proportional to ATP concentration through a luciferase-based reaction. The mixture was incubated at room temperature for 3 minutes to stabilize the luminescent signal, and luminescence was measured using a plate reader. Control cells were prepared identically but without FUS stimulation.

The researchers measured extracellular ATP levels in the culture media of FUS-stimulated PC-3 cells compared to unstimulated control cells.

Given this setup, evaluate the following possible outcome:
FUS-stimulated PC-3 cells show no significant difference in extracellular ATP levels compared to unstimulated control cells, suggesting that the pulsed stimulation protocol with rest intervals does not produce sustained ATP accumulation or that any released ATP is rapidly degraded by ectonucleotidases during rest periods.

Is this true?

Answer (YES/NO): NO